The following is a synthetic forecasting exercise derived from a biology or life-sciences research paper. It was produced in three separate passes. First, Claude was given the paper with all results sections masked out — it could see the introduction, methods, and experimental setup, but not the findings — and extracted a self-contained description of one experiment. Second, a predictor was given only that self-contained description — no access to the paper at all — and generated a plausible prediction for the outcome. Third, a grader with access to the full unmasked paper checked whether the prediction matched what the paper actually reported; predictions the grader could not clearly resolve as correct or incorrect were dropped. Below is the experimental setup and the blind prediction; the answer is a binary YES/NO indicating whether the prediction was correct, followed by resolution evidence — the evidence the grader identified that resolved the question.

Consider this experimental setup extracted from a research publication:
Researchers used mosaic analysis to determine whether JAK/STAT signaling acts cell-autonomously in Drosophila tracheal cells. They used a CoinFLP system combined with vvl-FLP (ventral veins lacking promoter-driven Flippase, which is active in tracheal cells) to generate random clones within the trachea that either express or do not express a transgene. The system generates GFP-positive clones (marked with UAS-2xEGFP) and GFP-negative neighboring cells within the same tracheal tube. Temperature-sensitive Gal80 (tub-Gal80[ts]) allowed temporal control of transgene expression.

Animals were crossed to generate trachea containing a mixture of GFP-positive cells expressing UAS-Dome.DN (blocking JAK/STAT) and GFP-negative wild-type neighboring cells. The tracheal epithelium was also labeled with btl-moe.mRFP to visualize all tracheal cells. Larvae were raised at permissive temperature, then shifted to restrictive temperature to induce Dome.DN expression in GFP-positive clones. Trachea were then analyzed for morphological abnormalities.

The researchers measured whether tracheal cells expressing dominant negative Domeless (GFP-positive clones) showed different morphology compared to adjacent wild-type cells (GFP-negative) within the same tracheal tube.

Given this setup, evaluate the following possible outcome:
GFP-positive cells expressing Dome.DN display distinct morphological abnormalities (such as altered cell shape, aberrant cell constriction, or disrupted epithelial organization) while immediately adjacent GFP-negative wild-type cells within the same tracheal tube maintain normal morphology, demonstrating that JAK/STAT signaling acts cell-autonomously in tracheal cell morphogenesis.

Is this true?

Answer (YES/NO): YES